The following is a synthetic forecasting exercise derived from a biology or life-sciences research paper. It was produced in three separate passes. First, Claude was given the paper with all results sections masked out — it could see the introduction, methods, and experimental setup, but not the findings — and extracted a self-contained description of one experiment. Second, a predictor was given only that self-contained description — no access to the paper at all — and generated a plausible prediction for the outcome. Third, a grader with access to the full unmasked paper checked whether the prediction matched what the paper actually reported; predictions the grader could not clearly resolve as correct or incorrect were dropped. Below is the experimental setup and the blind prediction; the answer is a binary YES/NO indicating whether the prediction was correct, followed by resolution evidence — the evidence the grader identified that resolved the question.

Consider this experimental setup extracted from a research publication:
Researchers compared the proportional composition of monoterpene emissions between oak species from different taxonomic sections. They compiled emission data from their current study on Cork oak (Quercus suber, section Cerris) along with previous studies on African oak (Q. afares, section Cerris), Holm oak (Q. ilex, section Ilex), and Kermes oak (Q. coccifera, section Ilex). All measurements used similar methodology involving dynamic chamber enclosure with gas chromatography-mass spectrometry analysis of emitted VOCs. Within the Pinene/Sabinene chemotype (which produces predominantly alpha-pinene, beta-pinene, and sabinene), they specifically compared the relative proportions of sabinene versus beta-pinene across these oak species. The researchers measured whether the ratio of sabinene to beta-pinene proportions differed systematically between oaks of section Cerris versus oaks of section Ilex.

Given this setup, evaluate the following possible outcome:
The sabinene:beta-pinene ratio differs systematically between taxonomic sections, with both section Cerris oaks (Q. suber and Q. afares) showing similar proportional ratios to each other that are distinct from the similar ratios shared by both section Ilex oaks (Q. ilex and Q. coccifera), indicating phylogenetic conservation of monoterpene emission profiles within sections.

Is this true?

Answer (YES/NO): YES